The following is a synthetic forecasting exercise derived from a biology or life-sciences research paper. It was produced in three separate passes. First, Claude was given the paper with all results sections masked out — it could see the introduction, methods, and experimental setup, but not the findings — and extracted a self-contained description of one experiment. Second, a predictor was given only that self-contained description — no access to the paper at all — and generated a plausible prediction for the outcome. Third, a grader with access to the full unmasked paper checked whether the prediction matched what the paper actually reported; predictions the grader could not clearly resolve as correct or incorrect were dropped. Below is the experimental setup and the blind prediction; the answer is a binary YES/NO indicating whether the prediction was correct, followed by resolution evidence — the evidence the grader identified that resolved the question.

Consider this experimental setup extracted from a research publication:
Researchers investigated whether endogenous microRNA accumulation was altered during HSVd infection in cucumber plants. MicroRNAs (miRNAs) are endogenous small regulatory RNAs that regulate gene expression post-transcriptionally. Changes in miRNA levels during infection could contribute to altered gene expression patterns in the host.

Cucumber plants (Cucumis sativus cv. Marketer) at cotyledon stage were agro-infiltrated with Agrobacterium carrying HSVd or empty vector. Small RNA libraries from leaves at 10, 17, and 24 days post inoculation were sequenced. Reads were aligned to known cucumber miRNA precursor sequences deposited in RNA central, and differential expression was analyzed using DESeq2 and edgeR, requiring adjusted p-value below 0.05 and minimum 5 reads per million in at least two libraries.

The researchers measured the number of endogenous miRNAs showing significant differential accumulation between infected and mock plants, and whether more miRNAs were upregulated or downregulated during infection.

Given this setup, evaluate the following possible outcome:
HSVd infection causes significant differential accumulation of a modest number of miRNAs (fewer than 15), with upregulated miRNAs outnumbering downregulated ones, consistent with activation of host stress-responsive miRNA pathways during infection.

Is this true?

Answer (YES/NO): NO